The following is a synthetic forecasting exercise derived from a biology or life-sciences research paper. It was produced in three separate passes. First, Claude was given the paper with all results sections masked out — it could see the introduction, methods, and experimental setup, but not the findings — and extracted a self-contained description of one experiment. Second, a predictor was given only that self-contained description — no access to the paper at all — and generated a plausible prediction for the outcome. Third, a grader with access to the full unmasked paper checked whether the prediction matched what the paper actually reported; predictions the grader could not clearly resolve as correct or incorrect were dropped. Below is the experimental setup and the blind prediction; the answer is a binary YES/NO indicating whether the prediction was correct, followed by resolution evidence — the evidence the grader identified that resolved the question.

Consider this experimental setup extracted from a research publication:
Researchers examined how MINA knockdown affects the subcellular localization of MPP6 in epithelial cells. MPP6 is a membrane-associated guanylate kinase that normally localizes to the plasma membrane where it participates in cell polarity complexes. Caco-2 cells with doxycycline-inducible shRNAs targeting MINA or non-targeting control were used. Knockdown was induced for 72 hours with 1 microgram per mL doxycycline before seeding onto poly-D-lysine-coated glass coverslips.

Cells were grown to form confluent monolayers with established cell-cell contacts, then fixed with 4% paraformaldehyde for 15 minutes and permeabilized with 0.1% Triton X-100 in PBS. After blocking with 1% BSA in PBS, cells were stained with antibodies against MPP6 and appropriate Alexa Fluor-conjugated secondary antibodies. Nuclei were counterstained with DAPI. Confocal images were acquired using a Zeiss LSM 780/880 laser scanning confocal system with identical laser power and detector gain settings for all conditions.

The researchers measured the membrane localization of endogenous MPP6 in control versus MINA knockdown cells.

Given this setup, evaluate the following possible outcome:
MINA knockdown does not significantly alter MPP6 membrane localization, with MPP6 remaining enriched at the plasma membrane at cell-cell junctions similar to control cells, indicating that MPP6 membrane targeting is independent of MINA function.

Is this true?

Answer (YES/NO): NO